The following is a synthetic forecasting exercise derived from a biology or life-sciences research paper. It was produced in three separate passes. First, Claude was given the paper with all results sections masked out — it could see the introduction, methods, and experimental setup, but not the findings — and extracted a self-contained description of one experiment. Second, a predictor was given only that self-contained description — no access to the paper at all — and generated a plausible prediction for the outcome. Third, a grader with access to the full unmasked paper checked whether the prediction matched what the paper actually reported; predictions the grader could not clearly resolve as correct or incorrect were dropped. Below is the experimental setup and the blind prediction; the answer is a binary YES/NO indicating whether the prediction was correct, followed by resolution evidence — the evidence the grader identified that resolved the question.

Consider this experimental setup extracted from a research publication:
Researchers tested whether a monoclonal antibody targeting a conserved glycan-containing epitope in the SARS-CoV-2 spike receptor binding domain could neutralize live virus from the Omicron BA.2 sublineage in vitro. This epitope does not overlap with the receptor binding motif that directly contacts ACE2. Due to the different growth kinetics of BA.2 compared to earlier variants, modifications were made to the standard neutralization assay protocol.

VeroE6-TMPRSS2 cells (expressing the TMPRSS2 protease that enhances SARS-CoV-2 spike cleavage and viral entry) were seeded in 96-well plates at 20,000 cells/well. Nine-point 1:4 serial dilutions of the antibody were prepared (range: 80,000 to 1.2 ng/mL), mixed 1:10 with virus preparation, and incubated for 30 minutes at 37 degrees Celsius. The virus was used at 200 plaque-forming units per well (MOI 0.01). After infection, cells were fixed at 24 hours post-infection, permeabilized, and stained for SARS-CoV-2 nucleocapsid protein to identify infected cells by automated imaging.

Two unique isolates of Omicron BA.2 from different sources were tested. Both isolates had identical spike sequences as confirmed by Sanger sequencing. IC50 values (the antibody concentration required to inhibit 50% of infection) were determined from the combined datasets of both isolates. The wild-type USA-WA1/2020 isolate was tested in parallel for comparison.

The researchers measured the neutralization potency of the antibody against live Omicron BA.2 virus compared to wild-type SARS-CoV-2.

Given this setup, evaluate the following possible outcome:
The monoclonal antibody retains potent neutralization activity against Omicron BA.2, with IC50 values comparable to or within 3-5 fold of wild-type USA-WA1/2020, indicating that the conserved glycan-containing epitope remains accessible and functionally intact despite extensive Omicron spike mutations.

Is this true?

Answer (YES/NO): NO